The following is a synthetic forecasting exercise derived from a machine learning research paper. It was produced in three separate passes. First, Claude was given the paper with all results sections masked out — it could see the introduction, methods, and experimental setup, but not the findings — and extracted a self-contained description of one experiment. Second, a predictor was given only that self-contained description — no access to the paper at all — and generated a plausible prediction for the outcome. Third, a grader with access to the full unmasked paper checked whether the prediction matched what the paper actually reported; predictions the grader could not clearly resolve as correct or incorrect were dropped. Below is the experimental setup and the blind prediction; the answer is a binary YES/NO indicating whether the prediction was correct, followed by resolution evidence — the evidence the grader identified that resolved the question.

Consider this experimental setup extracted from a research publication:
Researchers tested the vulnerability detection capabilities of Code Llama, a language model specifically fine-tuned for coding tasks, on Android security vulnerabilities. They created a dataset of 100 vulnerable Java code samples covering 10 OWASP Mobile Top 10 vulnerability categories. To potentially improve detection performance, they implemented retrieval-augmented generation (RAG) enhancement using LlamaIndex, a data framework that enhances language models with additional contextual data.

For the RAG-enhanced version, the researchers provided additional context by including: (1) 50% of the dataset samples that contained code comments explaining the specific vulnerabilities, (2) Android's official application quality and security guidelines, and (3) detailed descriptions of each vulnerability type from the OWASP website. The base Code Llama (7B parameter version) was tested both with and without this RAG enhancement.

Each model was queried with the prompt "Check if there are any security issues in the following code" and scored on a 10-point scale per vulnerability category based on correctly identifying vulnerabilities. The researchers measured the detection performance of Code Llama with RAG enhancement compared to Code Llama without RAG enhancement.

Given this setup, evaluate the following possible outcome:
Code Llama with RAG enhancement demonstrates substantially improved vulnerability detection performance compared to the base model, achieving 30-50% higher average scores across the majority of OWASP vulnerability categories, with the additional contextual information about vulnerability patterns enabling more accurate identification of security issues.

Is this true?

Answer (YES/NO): NO